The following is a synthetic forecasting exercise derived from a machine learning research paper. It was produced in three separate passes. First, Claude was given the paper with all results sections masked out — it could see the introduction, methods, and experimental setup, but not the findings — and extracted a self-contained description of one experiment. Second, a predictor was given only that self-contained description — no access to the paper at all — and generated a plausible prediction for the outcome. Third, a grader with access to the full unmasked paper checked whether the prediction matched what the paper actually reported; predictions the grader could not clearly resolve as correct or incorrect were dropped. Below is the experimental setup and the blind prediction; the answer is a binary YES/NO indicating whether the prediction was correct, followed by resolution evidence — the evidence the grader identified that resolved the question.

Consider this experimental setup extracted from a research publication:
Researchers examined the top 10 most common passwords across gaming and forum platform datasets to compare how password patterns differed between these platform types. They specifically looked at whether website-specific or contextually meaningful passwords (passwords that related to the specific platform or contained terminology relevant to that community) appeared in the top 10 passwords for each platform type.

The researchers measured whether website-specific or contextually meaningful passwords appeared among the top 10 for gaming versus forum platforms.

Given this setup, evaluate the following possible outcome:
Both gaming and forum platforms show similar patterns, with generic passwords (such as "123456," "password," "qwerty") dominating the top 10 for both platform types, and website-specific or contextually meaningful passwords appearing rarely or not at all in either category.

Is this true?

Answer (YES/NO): YES